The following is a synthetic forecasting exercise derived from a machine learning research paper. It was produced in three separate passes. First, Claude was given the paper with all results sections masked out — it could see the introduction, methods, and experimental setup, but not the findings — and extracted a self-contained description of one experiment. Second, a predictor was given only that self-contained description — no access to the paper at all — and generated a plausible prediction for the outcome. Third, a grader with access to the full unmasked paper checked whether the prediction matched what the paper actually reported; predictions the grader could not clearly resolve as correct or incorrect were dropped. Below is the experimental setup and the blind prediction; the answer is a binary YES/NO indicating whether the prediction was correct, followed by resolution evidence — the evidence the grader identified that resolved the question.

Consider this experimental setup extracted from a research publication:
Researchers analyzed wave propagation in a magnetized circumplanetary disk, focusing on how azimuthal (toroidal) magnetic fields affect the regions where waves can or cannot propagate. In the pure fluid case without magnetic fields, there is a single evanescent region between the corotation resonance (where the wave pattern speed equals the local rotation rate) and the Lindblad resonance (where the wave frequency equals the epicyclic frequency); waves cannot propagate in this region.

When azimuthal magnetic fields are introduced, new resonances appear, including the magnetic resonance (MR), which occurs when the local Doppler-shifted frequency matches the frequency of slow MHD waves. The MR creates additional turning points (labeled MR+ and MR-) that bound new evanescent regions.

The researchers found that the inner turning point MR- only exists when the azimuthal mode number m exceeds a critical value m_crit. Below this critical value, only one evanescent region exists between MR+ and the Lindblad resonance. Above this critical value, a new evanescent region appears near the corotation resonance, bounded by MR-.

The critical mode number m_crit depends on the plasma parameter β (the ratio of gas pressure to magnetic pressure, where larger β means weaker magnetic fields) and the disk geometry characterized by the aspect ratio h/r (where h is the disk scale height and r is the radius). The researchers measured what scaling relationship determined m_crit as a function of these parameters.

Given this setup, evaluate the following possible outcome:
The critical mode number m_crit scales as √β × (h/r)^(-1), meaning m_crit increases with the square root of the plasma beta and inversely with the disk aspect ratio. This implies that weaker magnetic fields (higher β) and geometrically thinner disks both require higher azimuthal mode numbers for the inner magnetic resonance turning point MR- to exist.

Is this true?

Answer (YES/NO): YES